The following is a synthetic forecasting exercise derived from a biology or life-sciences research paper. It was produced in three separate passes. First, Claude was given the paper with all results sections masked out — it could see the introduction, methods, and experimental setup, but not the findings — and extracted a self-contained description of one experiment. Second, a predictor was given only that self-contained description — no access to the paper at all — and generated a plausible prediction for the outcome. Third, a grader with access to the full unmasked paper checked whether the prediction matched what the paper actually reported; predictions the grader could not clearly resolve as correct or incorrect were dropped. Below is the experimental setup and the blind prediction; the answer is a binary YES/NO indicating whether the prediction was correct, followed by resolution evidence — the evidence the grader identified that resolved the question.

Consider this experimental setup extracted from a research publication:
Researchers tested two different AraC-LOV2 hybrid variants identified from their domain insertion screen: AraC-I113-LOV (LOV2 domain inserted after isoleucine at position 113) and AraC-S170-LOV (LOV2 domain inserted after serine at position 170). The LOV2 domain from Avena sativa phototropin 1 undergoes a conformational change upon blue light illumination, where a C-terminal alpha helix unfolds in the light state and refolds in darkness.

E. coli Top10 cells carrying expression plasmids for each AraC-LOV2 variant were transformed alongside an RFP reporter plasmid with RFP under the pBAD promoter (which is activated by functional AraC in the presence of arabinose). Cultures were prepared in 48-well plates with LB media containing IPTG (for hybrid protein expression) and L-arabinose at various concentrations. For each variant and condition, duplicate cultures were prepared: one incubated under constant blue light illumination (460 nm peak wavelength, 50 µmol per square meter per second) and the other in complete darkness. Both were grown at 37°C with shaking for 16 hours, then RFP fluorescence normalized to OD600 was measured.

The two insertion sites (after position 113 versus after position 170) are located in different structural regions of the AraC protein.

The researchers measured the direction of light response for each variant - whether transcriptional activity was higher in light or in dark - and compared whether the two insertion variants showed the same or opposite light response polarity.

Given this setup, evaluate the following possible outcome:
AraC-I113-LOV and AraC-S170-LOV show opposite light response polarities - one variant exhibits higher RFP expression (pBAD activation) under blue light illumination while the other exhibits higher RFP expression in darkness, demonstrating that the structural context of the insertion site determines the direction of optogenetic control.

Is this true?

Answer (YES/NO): YES